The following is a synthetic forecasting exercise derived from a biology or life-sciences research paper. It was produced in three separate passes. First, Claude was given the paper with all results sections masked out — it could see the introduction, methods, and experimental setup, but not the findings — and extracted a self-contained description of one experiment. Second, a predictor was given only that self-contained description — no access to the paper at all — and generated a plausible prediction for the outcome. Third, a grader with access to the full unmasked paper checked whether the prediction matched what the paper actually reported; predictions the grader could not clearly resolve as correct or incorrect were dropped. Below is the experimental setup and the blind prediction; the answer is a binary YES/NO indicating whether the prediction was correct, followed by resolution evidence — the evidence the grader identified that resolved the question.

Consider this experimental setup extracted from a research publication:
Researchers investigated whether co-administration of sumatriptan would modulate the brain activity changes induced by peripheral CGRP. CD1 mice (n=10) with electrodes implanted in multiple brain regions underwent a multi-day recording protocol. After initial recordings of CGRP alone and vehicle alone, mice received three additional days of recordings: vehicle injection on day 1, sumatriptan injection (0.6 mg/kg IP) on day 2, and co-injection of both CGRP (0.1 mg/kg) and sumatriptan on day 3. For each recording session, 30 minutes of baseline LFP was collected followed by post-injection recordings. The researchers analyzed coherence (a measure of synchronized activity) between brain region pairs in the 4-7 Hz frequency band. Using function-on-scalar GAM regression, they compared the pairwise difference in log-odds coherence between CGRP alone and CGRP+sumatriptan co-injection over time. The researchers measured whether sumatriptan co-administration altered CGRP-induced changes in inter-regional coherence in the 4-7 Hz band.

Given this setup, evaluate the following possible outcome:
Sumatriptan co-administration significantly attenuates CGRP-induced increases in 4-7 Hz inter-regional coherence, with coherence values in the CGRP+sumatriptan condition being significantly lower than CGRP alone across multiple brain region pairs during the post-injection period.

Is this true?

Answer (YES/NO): NO